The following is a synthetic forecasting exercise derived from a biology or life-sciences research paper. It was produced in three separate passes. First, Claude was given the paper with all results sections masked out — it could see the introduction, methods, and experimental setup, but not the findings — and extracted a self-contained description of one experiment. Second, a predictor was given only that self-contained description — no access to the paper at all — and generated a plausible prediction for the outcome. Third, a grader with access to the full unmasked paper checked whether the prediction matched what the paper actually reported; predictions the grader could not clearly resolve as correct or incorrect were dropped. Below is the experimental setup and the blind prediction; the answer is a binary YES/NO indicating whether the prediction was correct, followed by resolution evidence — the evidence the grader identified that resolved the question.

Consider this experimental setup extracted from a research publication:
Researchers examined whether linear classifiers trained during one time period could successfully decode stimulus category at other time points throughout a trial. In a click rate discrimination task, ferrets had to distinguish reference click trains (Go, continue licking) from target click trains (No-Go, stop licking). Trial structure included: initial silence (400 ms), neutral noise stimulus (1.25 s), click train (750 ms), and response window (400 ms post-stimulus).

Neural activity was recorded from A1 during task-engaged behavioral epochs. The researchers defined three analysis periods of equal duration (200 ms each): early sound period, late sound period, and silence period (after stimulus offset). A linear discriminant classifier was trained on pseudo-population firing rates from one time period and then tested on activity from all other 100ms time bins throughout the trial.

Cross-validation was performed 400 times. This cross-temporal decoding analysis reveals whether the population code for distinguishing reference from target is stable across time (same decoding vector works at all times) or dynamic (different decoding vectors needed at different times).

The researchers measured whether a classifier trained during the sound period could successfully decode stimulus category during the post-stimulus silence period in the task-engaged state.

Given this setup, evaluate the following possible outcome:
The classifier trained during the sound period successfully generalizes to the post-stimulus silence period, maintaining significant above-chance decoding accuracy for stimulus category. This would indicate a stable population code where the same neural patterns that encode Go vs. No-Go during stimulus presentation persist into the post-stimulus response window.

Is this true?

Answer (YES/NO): NO